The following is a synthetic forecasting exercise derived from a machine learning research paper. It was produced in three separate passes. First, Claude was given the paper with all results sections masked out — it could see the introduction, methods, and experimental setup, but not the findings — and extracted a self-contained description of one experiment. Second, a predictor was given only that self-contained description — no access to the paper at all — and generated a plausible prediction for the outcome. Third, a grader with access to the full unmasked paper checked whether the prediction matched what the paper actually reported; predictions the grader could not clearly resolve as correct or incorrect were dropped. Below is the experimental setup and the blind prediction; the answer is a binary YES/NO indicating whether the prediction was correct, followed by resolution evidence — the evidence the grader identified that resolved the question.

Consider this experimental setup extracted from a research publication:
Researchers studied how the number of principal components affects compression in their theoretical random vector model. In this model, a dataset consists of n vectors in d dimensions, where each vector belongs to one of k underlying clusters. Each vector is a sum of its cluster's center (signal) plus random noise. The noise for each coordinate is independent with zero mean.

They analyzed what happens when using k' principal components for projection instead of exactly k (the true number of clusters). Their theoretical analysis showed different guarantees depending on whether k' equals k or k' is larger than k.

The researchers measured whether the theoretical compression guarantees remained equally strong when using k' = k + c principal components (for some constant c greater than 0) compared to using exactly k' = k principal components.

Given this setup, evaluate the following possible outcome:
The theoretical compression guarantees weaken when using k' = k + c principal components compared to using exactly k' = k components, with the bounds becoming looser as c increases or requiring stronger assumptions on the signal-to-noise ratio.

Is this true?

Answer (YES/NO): YES